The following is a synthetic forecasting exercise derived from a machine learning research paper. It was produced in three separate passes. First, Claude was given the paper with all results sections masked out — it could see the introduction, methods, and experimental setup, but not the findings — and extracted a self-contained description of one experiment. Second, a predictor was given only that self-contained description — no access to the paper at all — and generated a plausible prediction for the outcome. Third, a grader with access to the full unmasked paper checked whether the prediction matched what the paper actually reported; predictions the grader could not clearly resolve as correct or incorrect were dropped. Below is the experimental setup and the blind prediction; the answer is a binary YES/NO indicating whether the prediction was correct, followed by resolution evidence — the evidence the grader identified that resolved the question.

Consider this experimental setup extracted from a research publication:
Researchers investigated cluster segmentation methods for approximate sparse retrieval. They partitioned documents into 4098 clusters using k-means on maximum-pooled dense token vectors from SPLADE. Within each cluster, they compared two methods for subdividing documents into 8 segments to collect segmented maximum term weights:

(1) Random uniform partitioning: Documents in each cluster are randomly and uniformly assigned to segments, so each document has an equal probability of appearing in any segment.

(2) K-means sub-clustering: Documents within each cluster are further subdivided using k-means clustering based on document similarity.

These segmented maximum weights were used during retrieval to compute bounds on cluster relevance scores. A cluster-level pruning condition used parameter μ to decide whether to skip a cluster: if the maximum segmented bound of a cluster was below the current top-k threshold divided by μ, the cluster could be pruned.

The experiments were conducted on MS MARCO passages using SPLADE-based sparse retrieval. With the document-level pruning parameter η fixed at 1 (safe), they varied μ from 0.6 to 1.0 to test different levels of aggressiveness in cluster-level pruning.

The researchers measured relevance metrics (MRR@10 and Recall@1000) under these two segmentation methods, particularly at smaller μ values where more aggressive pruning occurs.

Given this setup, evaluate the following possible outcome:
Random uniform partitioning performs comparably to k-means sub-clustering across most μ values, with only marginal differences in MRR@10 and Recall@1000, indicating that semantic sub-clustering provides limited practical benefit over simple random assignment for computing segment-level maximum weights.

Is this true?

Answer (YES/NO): NO